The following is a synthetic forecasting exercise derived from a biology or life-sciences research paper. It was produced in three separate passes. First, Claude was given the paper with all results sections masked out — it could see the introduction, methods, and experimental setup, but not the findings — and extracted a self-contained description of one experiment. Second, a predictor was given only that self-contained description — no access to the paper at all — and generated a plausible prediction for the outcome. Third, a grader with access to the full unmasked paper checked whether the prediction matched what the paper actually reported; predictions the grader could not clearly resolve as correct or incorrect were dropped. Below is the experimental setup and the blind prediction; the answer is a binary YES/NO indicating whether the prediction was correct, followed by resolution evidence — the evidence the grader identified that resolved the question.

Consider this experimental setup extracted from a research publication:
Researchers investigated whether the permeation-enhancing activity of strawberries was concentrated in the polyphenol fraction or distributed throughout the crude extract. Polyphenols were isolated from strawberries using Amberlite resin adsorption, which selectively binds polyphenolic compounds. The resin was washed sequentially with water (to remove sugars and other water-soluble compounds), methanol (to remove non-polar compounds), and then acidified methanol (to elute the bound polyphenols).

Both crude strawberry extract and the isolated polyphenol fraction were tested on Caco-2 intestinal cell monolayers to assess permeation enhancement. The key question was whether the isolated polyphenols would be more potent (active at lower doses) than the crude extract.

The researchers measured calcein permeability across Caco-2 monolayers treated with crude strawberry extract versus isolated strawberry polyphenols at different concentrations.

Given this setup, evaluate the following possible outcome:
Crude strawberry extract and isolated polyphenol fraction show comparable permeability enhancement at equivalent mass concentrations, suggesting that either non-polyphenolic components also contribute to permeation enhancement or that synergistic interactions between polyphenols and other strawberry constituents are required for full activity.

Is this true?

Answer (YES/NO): NO